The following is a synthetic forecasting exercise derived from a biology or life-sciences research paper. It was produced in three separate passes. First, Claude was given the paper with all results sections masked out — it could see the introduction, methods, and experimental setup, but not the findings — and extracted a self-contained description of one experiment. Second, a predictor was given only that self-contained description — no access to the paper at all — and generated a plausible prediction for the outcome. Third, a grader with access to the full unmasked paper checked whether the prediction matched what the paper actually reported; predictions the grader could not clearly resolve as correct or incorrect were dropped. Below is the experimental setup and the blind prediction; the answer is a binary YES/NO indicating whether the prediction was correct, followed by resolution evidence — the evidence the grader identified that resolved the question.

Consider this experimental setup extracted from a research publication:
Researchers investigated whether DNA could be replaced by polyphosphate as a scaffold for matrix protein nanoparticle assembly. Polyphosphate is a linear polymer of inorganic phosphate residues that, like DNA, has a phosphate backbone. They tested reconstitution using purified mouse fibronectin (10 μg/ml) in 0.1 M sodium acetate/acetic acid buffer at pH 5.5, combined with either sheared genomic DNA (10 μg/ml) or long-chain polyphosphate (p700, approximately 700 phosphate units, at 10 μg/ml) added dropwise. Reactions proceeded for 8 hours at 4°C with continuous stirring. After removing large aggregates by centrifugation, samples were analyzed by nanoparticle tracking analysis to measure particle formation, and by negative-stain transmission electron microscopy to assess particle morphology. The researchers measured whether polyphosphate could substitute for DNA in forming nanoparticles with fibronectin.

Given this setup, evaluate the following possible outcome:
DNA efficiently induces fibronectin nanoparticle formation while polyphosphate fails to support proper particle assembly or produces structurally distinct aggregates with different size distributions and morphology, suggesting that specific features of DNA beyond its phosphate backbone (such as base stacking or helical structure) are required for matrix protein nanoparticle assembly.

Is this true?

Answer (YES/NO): NO